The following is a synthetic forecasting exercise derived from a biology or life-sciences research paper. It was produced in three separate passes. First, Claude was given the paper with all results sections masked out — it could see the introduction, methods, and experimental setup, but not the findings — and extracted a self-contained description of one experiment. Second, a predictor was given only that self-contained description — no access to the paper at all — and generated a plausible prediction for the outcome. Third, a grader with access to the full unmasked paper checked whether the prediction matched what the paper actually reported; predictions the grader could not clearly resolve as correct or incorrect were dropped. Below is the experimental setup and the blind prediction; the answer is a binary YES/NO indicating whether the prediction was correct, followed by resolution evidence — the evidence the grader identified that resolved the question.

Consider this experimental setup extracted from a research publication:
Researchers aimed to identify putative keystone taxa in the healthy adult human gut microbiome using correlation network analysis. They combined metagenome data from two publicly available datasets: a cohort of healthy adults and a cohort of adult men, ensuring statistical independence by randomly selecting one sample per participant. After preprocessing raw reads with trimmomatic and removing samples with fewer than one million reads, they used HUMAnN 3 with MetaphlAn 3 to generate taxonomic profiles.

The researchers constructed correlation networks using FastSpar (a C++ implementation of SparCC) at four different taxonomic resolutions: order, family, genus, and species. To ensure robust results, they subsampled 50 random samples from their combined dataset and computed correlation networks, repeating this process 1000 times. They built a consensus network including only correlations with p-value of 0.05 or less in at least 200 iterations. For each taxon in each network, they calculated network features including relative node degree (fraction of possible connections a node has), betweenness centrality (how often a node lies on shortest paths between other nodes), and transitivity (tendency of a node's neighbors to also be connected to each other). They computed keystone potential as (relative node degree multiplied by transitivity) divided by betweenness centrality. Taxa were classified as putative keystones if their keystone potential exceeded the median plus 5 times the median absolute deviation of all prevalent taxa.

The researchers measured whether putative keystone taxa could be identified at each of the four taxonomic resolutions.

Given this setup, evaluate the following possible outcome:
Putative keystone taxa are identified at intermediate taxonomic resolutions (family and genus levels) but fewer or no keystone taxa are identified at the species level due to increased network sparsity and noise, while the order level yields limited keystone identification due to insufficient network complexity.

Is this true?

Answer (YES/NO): NO